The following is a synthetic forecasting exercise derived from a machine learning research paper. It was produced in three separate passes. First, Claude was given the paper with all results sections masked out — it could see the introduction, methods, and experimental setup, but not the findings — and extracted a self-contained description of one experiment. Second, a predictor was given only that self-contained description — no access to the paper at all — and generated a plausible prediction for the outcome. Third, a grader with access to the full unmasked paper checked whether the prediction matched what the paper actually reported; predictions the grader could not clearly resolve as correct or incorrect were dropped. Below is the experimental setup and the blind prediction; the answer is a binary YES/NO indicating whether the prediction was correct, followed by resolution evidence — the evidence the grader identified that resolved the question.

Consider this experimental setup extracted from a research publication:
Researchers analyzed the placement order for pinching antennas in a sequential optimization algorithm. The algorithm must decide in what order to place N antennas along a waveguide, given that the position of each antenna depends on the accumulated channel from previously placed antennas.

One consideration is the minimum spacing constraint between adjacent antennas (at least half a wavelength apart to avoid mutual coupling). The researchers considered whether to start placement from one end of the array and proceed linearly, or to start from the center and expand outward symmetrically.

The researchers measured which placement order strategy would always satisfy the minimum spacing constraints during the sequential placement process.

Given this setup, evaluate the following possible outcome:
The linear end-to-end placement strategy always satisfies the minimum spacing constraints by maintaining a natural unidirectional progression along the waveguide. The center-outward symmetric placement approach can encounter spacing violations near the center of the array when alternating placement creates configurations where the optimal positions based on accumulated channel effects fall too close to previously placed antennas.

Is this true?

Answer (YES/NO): NO